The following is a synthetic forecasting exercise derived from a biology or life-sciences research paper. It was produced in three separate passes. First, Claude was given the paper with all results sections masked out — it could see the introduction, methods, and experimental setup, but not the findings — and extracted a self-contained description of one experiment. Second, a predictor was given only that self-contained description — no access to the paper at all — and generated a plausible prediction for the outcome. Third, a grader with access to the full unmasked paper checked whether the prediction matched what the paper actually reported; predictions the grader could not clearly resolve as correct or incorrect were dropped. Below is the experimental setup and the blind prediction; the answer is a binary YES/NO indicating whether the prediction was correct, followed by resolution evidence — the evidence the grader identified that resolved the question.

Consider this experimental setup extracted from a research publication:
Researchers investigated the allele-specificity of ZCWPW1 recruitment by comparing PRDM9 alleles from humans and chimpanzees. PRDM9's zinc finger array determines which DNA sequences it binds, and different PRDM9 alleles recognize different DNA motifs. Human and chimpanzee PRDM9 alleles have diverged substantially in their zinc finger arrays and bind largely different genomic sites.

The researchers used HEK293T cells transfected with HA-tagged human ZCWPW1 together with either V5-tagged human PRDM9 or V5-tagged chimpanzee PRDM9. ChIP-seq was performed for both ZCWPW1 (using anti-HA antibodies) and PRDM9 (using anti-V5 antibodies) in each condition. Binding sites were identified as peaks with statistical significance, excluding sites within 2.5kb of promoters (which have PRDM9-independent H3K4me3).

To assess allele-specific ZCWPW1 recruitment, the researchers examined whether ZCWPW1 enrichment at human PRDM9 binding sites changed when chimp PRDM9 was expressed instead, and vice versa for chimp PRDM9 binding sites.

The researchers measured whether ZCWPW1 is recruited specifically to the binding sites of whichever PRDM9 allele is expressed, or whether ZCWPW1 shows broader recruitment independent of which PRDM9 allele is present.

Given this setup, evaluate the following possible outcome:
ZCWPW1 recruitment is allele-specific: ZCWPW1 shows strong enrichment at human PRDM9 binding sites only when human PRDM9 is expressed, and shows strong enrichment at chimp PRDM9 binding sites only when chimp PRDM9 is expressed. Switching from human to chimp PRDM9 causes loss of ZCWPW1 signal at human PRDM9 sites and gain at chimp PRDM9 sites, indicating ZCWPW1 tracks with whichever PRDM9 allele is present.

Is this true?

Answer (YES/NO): YES